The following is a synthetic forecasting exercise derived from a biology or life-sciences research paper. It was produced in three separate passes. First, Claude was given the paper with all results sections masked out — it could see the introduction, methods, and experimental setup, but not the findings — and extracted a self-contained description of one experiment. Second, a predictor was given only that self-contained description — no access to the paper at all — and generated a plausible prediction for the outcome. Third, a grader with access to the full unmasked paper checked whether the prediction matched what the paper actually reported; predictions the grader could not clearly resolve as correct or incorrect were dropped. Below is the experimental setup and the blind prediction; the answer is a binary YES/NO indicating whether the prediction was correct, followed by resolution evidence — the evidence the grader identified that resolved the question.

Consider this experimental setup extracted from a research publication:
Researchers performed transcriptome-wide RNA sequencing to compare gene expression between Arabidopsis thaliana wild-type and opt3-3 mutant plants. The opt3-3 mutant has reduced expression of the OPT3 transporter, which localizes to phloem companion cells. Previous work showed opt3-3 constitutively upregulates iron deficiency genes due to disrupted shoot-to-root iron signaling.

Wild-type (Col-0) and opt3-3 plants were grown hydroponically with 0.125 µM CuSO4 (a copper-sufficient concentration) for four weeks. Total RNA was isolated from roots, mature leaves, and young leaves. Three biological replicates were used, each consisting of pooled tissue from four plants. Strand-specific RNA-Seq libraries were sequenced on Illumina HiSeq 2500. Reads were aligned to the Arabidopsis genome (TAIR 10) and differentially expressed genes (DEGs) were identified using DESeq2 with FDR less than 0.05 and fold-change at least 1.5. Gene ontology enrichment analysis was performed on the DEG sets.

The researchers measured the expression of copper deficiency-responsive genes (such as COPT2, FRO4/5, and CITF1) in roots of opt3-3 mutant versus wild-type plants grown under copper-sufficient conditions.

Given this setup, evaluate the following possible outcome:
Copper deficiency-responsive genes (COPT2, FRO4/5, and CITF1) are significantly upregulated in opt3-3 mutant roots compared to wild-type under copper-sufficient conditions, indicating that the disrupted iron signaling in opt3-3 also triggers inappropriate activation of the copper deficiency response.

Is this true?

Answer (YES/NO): YES